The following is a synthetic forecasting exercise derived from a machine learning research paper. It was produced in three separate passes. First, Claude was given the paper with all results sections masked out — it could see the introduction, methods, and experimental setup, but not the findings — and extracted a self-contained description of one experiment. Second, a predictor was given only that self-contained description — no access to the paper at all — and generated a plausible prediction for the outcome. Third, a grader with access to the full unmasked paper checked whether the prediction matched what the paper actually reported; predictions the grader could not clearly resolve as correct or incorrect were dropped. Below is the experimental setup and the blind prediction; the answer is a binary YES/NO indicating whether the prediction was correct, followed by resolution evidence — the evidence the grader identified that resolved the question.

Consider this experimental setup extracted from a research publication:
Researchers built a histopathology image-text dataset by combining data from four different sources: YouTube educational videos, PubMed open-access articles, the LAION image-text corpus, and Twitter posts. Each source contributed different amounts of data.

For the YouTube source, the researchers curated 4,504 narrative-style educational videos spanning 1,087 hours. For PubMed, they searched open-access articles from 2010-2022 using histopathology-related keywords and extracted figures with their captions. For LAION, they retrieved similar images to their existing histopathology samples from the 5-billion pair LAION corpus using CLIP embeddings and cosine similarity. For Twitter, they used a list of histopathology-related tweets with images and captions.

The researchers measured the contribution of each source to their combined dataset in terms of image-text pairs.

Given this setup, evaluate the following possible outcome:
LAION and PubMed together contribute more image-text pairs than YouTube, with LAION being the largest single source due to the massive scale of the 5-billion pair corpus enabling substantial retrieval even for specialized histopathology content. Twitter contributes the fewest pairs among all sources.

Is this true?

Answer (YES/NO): NO